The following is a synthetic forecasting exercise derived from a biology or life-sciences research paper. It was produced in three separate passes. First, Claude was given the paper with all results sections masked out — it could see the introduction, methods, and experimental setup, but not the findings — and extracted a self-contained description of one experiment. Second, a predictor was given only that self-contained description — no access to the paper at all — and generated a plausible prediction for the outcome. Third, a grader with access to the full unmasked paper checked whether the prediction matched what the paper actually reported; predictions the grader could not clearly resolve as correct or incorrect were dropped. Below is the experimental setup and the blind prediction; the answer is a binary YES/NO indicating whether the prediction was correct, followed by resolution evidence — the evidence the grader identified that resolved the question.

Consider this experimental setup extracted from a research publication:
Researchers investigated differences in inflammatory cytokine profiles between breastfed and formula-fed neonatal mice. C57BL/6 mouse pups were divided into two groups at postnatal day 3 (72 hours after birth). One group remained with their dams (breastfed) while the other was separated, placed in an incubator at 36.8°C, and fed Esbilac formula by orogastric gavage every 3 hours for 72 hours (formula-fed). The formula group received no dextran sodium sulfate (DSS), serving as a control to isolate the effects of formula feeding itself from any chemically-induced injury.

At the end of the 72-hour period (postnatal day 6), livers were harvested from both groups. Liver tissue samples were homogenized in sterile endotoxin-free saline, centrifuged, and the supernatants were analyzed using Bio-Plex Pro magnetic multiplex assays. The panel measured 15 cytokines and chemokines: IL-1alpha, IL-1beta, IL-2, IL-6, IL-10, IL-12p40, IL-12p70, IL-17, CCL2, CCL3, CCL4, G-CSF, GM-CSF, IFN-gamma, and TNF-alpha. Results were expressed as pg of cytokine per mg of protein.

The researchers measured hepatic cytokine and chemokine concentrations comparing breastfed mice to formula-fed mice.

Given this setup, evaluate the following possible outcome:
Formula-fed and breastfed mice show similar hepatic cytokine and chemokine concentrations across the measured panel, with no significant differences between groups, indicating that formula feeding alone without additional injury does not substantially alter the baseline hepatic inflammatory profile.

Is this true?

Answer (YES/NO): NO